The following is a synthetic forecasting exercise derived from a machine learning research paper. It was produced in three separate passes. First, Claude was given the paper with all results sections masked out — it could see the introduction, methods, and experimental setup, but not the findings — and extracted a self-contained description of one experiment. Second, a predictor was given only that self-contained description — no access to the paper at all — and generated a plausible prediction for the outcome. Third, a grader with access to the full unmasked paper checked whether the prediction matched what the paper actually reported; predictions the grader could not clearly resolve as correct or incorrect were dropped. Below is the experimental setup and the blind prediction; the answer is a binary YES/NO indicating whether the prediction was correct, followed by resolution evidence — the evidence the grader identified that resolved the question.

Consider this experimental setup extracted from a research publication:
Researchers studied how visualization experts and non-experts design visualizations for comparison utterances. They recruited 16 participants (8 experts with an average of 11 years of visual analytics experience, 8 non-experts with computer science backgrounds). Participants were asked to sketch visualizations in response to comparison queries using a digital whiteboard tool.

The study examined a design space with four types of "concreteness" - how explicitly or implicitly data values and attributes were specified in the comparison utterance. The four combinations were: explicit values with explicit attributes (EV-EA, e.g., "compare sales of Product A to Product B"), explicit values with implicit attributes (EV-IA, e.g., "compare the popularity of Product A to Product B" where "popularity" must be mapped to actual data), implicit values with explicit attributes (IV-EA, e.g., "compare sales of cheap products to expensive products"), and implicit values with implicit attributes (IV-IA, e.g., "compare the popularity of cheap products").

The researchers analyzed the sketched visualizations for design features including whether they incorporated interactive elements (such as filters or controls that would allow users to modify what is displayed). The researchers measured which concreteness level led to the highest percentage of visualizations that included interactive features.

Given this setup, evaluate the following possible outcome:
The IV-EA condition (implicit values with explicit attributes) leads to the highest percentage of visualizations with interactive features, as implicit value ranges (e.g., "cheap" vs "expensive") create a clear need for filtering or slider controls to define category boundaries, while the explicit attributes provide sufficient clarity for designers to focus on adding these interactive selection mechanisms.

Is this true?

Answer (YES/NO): YES